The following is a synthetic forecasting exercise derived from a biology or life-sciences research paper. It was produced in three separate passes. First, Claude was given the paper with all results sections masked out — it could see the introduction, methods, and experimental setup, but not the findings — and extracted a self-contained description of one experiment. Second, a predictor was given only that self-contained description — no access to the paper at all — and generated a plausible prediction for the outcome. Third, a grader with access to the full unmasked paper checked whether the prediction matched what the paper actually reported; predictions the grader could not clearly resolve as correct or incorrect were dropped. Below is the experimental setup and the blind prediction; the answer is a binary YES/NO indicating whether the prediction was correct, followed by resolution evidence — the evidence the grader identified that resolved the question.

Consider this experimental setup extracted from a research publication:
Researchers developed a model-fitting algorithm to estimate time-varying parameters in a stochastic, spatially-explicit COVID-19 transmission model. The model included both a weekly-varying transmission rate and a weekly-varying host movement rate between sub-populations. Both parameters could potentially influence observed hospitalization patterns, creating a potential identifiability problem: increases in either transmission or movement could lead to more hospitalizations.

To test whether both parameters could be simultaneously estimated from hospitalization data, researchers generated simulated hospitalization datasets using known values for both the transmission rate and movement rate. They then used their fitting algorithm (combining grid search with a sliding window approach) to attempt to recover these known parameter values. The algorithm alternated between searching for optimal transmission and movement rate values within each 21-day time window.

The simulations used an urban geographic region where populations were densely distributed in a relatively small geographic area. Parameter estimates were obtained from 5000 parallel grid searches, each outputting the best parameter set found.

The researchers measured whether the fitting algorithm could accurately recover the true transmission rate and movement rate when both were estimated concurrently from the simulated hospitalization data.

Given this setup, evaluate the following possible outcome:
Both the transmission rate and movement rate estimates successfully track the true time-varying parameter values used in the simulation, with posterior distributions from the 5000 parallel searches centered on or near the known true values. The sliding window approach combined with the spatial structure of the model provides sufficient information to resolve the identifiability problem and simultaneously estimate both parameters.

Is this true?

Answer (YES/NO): NO